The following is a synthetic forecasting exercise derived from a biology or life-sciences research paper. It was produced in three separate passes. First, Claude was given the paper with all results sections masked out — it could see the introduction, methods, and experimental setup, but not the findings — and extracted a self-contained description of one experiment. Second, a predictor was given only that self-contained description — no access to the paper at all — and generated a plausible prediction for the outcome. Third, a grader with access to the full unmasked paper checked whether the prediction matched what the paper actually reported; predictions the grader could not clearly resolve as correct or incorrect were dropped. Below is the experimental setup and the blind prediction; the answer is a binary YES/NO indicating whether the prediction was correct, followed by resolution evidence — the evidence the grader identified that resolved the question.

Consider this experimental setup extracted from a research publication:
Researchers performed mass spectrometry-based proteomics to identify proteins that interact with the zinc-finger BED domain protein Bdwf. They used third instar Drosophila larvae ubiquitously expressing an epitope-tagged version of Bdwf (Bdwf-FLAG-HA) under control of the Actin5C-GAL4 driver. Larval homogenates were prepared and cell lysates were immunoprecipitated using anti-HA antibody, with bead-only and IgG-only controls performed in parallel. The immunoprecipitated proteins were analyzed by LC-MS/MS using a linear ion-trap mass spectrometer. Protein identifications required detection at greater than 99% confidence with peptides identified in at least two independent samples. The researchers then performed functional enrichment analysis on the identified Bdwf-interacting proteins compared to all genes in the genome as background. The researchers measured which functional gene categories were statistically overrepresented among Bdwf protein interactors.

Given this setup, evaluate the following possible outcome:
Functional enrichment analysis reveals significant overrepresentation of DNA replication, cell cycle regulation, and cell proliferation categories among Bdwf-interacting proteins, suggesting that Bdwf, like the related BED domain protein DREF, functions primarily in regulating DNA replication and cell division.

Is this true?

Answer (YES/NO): NO